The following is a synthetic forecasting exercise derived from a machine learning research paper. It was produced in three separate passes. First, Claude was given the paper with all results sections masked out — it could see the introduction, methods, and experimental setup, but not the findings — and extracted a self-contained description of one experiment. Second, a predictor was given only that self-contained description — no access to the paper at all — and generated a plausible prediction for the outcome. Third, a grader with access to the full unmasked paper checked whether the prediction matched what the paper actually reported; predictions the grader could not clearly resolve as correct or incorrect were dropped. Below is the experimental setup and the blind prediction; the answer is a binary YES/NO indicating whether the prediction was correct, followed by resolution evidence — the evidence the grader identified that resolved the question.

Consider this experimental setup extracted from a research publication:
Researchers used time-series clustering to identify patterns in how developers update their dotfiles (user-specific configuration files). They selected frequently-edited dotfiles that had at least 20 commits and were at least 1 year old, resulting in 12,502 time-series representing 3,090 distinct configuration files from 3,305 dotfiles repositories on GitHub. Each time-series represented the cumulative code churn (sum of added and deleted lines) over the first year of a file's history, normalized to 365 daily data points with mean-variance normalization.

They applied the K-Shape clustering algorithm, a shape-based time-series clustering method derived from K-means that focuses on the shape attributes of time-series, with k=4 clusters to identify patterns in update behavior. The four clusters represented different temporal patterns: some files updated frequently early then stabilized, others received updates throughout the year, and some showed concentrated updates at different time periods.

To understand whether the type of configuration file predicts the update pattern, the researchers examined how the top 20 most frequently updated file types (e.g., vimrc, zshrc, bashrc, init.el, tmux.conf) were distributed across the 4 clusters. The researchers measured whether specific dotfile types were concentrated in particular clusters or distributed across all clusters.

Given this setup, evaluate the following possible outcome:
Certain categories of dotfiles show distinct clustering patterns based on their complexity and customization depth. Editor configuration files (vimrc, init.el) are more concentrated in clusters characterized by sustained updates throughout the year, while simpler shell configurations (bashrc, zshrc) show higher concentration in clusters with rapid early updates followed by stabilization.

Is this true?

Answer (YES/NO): NO